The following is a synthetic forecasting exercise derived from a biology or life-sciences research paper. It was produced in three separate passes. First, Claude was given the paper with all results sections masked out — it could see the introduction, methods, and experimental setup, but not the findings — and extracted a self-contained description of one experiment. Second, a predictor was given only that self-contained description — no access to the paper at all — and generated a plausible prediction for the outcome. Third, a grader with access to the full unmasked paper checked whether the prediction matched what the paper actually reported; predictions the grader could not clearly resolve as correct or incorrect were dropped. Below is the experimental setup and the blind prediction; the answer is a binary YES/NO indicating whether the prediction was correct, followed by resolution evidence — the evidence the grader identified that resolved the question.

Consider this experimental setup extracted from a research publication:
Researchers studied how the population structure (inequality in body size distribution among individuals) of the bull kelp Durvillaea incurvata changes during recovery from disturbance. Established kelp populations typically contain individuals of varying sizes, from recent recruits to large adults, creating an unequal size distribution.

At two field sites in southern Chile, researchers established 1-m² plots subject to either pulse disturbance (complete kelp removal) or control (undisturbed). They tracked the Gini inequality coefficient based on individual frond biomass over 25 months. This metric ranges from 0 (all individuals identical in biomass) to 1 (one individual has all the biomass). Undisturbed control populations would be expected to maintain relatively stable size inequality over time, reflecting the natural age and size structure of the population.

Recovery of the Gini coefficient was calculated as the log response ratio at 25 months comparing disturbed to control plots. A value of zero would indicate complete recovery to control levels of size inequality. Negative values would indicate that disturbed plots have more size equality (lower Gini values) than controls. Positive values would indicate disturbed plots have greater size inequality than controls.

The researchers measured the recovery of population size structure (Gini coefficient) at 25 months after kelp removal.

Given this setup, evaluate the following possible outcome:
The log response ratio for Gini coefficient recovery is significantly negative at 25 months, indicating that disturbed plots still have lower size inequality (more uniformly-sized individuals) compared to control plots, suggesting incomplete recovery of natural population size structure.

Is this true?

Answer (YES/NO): NO